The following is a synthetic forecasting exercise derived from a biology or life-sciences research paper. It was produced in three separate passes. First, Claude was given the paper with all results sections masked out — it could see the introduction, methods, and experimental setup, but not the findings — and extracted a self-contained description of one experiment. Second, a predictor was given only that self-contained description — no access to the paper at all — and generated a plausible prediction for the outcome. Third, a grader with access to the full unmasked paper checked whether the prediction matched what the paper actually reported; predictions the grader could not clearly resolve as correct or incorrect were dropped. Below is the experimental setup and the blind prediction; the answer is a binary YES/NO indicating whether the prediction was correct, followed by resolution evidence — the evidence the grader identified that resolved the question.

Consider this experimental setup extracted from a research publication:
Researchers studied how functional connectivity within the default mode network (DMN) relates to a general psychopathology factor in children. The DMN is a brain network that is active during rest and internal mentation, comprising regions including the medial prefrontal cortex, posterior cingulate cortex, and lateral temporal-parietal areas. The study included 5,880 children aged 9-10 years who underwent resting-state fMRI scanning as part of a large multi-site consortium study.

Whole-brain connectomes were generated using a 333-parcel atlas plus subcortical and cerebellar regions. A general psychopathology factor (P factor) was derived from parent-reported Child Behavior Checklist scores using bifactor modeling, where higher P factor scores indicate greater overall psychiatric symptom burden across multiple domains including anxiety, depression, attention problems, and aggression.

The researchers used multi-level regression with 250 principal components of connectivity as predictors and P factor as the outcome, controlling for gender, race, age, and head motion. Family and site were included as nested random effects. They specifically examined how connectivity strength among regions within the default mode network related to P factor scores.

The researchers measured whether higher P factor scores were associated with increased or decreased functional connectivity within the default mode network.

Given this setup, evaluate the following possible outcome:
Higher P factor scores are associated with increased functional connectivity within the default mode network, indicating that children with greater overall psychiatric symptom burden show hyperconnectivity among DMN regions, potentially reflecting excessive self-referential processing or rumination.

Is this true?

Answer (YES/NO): NO